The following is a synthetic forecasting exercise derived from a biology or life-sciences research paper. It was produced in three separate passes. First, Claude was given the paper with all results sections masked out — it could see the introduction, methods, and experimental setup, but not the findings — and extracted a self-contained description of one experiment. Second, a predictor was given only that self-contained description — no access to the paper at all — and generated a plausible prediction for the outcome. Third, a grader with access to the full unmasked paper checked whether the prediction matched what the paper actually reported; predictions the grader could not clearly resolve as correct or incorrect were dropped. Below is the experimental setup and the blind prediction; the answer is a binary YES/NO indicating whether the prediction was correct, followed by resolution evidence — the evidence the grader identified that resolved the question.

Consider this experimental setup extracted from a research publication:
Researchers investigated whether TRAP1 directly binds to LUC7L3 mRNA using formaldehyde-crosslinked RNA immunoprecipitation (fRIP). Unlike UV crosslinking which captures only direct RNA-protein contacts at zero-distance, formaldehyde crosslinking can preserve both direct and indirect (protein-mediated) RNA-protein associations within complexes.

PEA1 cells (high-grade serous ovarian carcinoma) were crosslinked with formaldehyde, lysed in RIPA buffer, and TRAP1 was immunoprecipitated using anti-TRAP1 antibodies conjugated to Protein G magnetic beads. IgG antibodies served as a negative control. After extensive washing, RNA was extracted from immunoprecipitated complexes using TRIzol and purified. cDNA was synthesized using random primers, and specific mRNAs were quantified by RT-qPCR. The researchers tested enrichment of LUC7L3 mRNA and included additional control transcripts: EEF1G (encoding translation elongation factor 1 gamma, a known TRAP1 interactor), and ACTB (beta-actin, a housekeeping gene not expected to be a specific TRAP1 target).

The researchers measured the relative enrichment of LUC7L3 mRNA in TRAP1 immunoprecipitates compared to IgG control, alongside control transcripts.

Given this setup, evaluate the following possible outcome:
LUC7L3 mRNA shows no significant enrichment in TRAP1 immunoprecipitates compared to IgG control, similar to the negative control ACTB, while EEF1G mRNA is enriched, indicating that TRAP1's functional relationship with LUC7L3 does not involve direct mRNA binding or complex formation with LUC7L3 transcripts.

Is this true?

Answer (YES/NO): NO